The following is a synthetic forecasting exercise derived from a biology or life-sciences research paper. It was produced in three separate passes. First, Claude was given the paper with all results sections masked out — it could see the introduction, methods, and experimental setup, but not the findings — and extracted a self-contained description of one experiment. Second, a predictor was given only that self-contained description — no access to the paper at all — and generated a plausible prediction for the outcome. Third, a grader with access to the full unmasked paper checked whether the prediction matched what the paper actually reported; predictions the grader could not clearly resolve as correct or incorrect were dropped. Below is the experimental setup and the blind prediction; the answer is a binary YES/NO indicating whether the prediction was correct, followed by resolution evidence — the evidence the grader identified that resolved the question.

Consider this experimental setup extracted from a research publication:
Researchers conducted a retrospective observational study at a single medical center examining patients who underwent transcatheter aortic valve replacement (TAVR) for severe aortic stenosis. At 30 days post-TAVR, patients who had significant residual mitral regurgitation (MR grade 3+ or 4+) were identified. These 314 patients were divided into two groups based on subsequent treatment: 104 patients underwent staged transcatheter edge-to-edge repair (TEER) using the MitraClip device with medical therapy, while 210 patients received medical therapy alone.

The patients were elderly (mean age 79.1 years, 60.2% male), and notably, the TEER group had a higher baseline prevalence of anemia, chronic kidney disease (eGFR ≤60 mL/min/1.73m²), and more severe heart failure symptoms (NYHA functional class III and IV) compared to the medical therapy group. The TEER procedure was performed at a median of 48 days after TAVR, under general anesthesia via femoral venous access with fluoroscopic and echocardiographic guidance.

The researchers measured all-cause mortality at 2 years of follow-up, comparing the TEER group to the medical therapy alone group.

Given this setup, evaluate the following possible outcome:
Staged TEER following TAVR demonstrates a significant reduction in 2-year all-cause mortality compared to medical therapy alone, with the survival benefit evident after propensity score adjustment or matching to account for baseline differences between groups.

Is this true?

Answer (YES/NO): NO